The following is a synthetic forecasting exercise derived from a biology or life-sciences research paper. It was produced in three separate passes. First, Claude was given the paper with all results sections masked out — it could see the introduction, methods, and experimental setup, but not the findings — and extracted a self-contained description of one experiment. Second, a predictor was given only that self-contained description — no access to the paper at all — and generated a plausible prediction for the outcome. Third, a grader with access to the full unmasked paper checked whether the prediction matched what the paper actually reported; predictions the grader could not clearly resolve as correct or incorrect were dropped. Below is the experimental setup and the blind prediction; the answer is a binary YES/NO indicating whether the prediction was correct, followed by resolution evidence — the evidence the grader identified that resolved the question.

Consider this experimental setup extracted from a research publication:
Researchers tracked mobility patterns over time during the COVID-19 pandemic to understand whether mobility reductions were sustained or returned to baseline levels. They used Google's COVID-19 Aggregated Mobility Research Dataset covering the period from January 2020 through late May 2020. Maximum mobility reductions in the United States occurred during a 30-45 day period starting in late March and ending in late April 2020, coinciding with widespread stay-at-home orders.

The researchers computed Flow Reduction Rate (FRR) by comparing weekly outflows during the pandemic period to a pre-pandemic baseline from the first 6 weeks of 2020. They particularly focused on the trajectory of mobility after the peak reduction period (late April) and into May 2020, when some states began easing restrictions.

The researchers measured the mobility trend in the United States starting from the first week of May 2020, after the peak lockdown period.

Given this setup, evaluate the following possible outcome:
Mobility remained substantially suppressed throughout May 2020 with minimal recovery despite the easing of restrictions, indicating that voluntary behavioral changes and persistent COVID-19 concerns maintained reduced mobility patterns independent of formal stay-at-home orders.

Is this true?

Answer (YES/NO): NO